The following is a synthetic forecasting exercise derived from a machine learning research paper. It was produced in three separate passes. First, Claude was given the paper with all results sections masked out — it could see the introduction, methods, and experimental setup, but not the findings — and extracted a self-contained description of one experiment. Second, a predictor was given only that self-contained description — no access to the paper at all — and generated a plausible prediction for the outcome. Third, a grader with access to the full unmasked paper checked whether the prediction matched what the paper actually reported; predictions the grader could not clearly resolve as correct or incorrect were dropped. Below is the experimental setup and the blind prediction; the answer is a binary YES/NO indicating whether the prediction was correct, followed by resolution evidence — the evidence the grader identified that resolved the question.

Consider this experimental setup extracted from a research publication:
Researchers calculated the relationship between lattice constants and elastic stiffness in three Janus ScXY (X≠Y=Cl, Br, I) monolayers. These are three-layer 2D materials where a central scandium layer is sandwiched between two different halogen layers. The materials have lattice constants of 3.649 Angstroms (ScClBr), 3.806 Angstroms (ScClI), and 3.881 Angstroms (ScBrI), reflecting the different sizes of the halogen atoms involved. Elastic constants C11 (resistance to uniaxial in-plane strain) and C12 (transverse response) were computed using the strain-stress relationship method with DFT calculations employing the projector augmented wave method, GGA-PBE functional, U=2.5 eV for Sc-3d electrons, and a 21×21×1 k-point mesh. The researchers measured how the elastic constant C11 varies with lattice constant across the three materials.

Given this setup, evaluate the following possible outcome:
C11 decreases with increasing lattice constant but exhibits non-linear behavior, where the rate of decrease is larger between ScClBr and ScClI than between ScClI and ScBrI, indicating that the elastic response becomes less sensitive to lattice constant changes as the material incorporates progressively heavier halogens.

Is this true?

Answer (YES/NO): NO